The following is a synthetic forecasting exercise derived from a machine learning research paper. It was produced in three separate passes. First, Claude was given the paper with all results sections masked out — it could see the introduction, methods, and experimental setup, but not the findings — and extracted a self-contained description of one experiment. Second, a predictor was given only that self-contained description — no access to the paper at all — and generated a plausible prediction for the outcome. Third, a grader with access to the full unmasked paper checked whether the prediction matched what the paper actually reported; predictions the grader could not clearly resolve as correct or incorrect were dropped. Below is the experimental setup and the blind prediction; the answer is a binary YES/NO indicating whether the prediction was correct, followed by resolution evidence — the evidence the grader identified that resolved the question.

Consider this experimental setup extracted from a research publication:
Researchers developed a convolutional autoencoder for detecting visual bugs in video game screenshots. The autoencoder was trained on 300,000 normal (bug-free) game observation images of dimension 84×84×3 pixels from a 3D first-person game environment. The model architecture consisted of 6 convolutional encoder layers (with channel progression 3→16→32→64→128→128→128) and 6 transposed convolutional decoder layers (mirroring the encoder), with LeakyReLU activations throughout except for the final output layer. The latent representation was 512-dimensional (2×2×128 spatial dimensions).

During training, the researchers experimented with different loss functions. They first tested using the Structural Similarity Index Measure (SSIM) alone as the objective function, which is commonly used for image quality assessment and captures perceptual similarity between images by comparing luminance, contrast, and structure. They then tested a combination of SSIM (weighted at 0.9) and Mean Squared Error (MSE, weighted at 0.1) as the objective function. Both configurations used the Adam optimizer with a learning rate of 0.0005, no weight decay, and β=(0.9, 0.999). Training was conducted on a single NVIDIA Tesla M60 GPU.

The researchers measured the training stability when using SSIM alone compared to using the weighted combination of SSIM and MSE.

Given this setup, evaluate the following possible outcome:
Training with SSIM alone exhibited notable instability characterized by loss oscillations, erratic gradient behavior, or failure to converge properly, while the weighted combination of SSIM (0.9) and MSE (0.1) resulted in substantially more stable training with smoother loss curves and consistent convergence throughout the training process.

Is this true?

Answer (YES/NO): NO